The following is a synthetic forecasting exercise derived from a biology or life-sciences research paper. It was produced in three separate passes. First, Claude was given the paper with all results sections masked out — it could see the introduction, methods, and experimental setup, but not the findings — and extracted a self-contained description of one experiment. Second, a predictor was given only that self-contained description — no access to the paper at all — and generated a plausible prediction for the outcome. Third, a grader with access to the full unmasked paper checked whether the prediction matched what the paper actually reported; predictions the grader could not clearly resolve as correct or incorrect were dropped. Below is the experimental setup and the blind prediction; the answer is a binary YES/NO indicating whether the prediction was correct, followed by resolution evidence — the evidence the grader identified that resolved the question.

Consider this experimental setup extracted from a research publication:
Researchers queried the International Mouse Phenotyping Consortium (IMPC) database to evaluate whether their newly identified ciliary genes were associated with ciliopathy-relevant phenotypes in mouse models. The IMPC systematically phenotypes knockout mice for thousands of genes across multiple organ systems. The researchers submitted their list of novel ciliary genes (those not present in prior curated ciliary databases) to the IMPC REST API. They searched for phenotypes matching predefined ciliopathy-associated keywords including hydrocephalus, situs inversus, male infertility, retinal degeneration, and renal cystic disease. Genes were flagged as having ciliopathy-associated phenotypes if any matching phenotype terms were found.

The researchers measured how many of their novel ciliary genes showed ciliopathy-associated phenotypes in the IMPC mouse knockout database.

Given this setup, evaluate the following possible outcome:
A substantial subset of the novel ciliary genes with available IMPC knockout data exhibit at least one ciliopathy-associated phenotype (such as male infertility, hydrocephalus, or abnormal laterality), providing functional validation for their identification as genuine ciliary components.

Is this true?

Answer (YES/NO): YES